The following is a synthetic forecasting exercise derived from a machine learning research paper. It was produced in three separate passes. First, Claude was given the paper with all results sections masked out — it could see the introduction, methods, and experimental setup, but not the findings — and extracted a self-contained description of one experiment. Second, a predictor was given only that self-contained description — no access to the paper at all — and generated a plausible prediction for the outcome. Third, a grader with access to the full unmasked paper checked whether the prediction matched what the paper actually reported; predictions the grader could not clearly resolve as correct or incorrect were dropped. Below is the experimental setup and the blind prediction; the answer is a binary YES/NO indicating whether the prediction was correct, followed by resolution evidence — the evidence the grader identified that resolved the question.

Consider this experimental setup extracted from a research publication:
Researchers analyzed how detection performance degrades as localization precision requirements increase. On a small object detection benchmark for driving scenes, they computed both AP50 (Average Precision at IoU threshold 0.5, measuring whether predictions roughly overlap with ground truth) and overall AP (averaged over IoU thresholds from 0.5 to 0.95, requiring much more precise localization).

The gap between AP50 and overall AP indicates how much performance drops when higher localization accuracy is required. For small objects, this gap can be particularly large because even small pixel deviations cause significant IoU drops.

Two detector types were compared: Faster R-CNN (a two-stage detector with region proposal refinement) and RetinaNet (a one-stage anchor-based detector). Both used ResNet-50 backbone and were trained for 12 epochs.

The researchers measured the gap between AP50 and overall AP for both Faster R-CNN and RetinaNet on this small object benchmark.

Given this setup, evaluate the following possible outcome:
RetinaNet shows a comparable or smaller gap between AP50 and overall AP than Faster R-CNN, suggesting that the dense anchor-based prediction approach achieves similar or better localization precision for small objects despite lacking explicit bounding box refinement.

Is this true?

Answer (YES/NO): YES